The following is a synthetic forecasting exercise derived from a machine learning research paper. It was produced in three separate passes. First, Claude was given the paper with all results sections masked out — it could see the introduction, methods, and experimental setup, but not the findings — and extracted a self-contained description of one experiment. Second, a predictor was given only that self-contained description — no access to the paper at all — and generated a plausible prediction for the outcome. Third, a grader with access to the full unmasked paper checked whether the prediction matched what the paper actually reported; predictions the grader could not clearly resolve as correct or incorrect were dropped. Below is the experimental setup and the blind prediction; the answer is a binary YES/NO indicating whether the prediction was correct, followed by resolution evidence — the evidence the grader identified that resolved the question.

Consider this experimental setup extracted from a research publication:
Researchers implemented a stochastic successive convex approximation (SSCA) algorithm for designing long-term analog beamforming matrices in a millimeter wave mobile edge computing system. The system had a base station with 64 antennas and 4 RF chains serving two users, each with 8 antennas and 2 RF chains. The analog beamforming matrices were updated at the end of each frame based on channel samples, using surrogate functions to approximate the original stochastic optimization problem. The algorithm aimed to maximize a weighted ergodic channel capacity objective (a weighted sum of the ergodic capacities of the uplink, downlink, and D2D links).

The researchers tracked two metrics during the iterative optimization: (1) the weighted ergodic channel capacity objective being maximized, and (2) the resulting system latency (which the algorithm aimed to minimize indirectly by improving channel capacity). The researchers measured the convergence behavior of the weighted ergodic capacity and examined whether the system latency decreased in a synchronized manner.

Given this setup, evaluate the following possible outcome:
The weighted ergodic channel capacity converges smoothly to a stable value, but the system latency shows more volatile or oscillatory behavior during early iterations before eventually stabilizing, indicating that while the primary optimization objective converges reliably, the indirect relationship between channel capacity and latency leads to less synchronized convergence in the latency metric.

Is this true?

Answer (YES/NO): NO